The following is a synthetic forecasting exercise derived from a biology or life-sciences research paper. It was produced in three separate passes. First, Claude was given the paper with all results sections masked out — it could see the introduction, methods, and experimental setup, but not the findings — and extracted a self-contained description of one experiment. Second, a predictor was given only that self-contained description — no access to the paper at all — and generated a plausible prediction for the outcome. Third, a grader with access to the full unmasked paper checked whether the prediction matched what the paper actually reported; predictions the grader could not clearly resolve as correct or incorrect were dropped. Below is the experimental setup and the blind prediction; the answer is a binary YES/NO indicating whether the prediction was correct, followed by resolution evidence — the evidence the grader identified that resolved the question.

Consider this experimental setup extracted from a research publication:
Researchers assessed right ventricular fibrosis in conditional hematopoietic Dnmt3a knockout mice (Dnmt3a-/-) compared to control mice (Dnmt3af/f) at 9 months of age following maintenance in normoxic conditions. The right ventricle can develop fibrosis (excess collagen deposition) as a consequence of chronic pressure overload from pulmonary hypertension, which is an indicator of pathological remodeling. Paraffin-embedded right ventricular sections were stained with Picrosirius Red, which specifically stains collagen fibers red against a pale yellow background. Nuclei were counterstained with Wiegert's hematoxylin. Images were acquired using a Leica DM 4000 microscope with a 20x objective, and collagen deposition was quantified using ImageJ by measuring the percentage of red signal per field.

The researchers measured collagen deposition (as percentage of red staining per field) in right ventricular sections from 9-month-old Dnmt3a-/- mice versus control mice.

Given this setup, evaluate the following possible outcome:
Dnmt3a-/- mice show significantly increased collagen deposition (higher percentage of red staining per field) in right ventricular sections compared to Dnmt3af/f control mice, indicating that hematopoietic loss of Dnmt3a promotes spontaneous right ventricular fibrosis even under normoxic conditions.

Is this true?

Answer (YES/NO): YES